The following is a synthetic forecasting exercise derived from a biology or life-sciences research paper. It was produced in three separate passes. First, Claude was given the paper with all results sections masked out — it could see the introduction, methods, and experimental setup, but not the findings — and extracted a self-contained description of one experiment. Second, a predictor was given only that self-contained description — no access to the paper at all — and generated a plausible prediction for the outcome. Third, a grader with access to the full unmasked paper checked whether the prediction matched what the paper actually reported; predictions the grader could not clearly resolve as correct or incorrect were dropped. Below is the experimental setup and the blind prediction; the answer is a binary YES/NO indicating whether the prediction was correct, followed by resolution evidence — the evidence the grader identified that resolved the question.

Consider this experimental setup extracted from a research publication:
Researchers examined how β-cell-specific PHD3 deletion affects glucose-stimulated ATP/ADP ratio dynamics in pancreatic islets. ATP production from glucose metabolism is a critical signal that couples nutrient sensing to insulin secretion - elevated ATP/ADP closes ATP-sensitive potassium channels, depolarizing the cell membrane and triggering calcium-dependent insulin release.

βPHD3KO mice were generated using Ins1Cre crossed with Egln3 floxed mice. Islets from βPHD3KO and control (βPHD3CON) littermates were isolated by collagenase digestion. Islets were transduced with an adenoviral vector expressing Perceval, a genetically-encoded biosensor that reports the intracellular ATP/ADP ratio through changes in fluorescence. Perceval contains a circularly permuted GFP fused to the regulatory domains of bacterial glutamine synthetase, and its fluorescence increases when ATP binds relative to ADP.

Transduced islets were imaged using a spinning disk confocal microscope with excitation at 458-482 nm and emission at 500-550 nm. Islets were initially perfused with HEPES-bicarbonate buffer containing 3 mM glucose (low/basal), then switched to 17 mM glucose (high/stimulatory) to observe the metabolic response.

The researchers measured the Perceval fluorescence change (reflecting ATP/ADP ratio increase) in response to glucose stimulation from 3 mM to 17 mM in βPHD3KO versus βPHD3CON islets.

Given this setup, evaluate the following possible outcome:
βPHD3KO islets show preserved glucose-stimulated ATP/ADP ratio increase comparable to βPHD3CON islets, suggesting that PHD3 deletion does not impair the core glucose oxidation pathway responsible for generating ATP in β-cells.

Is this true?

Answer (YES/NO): YES